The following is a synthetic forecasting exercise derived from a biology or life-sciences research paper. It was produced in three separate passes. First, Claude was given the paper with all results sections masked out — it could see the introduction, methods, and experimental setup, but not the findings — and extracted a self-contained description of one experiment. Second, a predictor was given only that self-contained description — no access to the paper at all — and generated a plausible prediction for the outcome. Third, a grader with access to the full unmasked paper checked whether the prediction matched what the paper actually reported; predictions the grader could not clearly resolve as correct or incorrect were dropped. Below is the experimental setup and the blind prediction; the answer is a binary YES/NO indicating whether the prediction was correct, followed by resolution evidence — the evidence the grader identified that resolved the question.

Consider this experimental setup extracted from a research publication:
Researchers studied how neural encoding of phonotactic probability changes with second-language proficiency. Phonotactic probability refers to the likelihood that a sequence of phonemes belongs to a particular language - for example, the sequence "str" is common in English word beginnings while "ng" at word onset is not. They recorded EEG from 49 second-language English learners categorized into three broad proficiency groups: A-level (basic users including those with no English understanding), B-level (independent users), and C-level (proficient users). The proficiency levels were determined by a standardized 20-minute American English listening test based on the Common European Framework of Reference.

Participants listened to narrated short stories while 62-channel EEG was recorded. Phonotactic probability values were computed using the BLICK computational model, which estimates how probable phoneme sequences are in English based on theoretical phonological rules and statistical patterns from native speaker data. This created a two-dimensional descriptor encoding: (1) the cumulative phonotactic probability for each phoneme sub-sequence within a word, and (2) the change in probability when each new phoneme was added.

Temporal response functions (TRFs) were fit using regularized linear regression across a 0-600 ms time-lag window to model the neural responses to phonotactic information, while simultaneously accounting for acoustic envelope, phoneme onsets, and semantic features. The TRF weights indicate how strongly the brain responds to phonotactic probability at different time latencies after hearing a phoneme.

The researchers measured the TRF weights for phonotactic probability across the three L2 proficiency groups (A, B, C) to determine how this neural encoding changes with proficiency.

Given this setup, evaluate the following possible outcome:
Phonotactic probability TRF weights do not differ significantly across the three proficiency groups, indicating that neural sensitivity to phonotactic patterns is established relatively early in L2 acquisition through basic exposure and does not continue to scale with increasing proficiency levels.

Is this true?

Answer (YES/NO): NO